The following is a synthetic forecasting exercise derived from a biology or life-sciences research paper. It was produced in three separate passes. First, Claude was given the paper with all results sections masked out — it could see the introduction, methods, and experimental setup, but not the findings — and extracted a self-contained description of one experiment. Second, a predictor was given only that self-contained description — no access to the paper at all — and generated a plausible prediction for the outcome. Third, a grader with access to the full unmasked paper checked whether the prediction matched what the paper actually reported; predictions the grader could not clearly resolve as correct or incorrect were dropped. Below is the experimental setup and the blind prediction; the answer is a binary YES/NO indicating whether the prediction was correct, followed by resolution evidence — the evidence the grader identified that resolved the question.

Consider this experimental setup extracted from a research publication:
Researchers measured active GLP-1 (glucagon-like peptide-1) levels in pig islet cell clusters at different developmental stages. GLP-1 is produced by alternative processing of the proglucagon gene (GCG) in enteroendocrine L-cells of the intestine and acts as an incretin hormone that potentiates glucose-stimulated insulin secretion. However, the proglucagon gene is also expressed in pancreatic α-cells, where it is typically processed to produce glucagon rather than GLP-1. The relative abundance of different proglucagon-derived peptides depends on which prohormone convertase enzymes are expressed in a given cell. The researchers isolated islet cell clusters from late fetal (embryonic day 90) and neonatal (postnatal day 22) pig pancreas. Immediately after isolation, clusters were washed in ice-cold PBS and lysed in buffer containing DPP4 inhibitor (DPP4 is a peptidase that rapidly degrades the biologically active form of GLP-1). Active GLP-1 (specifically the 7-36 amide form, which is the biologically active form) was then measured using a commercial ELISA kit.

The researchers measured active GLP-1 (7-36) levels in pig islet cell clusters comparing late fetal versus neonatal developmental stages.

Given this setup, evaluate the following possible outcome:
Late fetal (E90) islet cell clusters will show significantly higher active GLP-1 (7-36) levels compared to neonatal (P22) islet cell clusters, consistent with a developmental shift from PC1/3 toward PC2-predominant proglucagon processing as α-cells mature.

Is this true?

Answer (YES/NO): YES